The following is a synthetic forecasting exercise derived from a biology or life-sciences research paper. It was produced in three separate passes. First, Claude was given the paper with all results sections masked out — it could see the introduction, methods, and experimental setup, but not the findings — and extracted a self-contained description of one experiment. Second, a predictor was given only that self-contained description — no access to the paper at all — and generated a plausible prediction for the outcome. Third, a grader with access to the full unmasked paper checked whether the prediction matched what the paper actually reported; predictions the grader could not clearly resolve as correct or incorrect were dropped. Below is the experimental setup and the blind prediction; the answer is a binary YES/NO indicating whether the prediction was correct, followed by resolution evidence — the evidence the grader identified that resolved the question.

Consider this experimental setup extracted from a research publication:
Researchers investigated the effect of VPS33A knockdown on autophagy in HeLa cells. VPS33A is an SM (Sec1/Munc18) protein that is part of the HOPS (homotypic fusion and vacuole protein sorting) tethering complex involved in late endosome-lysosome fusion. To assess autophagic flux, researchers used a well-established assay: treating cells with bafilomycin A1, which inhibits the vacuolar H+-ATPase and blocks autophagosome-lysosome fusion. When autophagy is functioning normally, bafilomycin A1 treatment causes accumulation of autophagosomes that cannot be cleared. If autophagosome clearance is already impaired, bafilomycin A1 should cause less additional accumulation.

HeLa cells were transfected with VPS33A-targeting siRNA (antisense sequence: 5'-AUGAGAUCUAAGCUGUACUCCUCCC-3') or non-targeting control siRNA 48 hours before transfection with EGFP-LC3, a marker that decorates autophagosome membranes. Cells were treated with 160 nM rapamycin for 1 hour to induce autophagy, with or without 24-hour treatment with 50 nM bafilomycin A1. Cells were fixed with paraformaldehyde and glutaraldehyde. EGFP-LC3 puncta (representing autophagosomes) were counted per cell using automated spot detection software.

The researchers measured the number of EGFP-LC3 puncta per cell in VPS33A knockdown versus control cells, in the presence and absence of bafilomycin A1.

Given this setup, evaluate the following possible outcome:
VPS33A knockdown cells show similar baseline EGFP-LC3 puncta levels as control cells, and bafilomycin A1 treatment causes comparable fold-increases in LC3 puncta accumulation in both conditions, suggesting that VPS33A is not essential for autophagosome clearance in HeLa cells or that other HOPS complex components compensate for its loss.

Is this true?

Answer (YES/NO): NO